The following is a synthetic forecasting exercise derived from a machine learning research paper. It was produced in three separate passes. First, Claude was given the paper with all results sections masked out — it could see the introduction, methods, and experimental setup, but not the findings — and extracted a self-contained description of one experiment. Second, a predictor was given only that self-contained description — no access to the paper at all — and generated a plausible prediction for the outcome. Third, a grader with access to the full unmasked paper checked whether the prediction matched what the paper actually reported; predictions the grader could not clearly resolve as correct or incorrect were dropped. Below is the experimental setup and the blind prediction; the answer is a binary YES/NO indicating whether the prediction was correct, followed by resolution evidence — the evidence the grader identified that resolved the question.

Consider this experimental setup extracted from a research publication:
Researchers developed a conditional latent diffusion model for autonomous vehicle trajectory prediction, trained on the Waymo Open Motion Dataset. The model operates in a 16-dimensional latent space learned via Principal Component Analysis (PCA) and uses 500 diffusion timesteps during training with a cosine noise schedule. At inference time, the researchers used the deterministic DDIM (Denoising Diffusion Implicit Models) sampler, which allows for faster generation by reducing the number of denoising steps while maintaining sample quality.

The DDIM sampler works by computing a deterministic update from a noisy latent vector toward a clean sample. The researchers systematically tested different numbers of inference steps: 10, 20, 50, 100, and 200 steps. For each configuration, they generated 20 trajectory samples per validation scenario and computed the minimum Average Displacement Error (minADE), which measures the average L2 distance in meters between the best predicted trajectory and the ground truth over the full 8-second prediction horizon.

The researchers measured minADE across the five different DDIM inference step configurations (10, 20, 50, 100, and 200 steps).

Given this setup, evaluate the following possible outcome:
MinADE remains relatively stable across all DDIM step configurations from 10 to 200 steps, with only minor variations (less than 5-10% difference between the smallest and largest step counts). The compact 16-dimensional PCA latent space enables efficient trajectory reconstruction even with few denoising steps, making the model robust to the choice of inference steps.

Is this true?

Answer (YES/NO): NO